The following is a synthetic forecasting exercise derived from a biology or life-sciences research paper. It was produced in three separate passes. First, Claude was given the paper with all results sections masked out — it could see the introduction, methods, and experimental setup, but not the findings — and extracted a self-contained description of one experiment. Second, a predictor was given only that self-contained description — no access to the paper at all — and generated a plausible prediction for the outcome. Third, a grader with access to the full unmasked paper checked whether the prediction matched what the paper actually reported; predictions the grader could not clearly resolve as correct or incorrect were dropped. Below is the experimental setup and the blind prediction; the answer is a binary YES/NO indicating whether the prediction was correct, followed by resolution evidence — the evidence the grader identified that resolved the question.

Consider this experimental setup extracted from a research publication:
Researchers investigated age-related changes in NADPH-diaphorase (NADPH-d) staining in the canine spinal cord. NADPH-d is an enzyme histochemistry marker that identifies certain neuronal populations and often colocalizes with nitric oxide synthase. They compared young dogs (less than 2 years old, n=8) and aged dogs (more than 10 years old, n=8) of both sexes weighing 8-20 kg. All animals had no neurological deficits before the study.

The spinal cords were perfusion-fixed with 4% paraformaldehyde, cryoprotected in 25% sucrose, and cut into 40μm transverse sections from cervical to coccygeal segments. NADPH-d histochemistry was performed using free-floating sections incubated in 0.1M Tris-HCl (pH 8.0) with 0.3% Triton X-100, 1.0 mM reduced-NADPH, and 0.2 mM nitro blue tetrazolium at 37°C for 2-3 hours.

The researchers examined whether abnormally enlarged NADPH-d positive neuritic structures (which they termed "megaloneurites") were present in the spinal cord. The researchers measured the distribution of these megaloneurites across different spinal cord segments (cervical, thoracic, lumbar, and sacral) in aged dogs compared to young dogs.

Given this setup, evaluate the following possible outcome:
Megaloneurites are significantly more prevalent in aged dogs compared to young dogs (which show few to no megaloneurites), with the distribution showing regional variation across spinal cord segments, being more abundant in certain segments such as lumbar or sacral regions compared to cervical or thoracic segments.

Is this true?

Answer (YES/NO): NO